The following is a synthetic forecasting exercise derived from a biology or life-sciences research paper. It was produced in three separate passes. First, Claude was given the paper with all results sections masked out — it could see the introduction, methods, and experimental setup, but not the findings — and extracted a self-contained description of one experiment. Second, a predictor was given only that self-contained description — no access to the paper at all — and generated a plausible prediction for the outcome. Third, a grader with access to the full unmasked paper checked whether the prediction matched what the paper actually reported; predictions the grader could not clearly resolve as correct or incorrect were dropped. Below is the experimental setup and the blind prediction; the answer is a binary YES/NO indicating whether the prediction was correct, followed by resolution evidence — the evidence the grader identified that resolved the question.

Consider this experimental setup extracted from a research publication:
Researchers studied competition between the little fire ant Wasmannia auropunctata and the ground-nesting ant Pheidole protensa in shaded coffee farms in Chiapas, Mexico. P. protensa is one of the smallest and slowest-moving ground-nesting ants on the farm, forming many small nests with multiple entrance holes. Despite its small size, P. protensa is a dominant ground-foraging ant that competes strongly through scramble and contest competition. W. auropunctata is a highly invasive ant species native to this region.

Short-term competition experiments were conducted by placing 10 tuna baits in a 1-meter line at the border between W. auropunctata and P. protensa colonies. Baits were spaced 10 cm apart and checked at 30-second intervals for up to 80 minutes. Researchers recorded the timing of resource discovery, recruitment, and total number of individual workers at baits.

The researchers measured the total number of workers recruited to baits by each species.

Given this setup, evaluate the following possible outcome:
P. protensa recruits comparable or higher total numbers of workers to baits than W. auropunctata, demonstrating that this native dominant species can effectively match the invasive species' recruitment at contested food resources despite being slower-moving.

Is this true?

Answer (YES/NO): NO